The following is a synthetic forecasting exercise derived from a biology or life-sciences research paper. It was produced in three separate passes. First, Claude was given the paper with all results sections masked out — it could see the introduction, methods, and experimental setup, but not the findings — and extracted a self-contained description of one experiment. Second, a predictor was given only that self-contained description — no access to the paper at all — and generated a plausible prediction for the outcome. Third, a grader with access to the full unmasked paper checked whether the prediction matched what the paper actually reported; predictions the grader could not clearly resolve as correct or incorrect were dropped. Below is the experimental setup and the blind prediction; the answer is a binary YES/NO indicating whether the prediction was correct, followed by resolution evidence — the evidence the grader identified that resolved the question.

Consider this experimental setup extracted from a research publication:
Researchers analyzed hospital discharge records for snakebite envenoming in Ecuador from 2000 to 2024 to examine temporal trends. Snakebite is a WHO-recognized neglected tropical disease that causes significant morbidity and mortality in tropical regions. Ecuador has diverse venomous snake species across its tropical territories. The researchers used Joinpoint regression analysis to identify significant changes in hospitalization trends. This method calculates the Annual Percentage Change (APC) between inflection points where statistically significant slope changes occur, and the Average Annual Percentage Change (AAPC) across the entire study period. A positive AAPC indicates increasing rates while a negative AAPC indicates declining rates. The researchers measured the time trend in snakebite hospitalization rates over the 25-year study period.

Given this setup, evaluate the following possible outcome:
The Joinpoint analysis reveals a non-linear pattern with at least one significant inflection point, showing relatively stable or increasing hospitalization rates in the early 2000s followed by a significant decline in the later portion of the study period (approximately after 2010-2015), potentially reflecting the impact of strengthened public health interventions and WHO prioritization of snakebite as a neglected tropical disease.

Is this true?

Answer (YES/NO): YES